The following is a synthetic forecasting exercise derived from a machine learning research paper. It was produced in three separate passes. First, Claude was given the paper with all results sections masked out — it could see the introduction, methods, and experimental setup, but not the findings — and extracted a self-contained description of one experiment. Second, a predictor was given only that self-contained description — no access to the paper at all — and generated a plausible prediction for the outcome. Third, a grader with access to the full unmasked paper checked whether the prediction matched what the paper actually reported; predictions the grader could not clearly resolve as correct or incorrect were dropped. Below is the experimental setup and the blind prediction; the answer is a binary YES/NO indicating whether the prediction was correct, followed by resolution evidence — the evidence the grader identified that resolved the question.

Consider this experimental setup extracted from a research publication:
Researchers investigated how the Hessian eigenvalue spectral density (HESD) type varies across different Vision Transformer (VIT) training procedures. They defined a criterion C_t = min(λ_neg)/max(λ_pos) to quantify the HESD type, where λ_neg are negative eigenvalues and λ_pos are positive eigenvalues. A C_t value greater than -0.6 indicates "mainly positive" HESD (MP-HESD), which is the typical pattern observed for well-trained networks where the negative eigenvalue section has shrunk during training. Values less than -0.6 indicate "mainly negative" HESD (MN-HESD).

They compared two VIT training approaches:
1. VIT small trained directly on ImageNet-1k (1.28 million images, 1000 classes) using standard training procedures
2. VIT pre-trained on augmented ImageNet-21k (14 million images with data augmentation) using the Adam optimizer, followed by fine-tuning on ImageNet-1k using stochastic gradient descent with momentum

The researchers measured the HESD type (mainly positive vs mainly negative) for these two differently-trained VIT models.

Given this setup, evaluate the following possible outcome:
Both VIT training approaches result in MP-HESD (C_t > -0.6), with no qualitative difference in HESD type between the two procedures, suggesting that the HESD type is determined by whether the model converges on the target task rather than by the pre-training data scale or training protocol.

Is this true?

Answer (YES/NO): NO